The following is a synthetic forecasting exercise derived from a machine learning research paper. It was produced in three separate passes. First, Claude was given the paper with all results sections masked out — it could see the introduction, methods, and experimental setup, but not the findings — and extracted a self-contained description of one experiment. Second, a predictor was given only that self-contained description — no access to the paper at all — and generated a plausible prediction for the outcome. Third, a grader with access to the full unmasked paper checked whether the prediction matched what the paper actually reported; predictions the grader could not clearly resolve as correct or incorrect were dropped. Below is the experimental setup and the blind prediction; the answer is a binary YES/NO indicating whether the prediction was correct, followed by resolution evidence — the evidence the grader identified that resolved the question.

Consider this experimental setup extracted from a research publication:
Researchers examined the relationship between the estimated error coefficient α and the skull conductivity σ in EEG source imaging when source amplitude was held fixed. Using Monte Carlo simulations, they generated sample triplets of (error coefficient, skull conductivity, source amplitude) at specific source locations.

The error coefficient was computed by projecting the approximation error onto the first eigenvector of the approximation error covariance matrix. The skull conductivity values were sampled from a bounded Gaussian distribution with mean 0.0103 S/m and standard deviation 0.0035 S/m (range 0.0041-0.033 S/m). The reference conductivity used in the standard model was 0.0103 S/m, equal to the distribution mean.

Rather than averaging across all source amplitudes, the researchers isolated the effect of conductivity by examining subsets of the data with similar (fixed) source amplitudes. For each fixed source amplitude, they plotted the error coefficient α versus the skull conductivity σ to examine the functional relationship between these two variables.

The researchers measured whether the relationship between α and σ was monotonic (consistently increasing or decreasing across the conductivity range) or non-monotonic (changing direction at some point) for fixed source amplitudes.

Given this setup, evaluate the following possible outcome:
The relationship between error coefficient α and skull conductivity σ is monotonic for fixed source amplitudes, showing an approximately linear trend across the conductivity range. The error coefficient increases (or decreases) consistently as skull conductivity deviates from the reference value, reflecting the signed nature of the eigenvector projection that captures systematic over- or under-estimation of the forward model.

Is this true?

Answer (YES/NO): YES